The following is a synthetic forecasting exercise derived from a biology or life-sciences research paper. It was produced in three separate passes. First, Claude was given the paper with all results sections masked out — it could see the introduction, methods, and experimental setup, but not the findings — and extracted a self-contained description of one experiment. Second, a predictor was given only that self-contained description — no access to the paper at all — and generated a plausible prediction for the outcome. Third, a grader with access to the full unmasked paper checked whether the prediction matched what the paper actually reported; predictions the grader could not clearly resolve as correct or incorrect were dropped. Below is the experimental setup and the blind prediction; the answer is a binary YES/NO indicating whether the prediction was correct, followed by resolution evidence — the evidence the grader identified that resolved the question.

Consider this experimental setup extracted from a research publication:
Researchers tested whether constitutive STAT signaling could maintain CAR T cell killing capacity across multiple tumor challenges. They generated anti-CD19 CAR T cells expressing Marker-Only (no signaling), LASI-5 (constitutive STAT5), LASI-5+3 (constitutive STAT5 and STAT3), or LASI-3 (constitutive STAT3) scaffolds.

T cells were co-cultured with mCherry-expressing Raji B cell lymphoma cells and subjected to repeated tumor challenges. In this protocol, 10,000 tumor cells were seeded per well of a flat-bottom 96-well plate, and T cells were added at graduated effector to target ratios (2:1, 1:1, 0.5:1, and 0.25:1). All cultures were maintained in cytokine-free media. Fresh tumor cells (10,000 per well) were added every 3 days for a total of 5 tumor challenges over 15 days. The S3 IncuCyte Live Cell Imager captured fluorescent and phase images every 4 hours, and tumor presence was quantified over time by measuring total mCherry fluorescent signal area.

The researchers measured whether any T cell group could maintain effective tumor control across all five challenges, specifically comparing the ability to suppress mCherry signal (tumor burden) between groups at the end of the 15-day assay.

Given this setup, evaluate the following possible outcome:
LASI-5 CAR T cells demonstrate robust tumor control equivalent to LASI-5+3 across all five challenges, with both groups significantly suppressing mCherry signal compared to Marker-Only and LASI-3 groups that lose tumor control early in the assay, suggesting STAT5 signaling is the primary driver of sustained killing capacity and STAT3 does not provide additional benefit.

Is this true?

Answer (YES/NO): NO